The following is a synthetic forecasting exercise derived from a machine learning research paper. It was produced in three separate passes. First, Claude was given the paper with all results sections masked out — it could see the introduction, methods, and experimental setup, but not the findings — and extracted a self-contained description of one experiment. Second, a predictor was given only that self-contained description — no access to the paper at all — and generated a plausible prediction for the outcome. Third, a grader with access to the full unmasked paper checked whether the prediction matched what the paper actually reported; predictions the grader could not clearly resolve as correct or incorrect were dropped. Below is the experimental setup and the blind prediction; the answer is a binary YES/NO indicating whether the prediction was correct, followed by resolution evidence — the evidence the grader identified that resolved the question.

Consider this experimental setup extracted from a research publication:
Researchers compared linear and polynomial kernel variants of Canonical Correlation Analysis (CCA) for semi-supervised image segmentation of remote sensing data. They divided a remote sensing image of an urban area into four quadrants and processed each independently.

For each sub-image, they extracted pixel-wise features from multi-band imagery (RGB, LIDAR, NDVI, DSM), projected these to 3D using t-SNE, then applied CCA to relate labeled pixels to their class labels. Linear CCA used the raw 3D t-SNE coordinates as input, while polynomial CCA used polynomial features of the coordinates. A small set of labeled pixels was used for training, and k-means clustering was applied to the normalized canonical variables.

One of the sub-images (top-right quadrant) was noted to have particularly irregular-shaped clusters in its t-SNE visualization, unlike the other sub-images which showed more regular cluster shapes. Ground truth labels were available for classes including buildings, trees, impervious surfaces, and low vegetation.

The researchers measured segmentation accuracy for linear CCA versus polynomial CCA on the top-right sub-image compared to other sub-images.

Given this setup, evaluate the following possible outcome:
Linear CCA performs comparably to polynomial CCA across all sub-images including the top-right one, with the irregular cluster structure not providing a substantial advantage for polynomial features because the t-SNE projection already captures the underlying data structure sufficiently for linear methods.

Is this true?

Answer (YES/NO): NO